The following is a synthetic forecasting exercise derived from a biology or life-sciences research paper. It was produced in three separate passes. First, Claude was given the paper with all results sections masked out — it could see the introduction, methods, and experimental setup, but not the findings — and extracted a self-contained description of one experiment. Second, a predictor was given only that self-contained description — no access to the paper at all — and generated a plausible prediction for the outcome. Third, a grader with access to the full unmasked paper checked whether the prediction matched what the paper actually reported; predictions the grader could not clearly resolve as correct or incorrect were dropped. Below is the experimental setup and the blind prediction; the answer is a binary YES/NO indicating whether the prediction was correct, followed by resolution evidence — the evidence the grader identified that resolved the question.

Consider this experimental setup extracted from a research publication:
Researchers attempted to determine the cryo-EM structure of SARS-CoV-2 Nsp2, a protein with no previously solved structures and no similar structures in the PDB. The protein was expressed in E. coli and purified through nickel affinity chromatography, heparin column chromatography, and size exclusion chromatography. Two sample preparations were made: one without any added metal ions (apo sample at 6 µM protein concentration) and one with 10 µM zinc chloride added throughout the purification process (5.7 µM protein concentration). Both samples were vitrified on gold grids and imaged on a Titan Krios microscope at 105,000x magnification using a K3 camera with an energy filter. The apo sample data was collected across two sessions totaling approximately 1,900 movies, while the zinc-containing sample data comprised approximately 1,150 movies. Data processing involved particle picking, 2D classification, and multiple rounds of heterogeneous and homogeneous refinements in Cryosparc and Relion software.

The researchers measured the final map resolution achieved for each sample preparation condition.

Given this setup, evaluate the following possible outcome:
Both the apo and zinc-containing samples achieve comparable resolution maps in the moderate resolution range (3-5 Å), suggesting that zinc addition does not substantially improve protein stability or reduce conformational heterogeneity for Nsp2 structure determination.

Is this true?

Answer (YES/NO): NO